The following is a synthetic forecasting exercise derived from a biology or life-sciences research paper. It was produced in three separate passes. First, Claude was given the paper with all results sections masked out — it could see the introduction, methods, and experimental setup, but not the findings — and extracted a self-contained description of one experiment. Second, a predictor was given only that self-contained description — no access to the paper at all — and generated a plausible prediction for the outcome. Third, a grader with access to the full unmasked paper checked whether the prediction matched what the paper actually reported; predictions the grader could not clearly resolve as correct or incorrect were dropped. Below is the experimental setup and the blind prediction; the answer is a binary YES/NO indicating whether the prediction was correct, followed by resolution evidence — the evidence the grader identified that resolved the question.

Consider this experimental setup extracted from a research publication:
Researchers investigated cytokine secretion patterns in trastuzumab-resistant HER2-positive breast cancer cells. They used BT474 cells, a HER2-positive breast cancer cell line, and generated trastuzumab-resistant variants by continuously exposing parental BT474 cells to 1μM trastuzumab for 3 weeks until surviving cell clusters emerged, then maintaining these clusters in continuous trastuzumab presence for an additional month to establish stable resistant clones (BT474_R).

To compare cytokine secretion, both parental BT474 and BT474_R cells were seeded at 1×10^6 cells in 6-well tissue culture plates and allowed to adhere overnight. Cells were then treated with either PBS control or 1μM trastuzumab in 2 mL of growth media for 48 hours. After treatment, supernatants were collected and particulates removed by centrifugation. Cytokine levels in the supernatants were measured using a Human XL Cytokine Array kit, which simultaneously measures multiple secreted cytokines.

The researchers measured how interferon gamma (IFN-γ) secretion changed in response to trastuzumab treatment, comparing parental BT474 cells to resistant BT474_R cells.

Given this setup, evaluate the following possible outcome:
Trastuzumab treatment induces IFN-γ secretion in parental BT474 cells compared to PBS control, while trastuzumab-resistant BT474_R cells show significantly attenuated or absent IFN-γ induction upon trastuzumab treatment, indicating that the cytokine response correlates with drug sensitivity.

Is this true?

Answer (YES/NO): YES